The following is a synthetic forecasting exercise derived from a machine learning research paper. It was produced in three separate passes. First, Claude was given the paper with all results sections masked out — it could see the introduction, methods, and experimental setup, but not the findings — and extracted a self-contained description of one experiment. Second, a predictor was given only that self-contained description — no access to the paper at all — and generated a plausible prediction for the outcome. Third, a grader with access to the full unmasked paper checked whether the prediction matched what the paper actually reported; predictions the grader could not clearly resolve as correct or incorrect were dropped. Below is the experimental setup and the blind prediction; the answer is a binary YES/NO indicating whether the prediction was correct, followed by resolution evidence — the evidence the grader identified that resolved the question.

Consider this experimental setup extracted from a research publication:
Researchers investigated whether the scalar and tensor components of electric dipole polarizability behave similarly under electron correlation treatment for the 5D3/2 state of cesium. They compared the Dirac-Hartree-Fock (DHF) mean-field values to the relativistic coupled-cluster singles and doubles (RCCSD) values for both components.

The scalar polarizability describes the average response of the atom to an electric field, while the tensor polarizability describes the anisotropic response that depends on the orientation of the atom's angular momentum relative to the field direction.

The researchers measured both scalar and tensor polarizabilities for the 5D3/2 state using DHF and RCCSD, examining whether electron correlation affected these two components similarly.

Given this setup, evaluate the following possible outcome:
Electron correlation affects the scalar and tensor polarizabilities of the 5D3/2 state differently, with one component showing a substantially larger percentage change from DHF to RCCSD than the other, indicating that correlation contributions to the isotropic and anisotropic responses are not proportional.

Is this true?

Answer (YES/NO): YES